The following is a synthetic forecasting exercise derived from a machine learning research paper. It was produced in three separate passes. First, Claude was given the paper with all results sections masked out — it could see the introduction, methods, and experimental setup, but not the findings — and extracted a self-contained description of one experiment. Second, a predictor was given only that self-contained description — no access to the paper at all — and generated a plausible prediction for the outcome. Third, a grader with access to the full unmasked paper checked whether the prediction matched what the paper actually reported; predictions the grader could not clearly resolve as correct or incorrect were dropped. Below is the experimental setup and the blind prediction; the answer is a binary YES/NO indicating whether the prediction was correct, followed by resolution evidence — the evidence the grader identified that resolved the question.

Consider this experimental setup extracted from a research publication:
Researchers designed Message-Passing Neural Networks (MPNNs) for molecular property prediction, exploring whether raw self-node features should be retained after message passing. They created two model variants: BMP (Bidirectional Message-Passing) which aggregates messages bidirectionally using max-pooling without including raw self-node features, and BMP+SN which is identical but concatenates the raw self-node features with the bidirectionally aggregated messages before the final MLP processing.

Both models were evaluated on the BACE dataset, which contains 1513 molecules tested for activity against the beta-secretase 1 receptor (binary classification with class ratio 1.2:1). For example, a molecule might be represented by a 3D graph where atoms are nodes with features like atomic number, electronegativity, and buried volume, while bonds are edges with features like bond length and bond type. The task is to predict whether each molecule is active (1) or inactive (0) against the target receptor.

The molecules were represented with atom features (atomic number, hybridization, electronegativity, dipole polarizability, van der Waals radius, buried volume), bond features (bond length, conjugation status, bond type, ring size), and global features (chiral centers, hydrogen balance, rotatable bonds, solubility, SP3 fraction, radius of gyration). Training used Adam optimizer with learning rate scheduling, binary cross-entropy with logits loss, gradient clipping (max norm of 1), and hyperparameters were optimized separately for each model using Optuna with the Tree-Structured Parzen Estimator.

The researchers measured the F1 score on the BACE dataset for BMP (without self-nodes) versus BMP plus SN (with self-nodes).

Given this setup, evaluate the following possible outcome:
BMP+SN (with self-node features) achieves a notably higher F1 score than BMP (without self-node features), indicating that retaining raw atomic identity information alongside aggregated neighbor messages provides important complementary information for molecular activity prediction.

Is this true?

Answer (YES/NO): NO